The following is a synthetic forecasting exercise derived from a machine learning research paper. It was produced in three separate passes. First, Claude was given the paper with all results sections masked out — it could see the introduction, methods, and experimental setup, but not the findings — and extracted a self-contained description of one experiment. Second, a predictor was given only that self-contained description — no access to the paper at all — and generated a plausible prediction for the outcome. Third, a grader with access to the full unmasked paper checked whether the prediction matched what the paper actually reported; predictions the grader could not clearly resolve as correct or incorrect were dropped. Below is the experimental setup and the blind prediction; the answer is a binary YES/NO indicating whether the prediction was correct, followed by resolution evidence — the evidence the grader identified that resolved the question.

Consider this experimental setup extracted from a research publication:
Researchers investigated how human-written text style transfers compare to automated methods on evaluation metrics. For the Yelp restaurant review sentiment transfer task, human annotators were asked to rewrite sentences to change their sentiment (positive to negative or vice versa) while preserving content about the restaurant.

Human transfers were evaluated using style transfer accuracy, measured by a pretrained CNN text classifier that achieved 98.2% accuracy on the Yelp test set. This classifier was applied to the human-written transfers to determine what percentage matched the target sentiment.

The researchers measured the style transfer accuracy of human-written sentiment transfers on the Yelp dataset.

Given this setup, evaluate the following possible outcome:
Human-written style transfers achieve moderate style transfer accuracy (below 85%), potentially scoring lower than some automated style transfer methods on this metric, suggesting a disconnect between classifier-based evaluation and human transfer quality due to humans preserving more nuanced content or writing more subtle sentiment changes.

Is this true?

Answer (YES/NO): NO